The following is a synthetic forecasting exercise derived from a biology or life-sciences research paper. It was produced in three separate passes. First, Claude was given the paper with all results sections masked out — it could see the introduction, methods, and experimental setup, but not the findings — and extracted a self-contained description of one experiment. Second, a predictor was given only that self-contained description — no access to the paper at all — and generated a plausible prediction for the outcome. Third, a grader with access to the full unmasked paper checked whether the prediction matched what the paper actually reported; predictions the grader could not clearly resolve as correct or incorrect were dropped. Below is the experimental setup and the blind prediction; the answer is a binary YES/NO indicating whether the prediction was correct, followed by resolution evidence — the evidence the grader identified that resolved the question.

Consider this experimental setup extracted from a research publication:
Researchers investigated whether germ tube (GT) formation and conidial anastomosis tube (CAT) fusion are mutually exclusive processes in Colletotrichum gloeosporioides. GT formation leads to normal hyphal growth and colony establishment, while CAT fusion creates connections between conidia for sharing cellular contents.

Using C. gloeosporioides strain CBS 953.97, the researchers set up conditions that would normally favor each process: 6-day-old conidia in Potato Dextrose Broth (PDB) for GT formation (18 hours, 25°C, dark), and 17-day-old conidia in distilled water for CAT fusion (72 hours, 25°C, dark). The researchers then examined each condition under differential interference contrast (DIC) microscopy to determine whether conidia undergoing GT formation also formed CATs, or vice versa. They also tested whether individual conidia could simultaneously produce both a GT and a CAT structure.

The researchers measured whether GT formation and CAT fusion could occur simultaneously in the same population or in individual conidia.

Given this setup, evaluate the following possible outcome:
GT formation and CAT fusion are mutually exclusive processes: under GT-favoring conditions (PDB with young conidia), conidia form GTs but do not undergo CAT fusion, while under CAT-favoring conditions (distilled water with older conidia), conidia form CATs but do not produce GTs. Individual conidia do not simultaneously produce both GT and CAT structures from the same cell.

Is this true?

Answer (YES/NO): YES